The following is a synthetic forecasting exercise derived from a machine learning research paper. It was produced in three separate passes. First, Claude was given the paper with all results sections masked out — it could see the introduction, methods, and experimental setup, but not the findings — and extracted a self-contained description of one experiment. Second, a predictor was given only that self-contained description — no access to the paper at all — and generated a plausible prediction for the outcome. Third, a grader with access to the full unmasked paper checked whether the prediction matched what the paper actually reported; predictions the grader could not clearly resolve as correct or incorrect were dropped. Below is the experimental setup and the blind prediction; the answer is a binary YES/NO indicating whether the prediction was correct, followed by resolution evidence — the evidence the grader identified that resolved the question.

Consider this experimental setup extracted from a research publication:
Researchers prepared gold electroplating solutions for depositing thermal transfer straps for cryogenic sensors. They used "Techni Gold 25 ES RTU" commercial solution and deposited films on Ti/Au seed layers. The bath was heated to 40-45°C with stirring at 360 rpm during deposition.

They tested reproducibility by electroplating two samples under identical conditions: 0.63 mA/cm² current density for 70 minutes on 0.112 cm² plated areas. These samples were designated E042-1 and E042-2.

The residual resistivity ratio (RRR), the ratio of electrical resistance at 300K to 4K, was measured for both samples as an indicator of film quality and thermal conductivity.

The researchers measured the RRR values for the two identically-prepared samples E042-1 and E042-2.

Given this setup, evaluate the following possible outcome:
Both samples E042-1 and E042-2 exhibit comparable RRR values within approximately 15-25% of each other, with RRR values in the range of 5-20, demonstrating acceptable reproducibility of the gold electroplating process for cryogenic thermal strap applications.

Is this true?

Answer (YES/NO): NO